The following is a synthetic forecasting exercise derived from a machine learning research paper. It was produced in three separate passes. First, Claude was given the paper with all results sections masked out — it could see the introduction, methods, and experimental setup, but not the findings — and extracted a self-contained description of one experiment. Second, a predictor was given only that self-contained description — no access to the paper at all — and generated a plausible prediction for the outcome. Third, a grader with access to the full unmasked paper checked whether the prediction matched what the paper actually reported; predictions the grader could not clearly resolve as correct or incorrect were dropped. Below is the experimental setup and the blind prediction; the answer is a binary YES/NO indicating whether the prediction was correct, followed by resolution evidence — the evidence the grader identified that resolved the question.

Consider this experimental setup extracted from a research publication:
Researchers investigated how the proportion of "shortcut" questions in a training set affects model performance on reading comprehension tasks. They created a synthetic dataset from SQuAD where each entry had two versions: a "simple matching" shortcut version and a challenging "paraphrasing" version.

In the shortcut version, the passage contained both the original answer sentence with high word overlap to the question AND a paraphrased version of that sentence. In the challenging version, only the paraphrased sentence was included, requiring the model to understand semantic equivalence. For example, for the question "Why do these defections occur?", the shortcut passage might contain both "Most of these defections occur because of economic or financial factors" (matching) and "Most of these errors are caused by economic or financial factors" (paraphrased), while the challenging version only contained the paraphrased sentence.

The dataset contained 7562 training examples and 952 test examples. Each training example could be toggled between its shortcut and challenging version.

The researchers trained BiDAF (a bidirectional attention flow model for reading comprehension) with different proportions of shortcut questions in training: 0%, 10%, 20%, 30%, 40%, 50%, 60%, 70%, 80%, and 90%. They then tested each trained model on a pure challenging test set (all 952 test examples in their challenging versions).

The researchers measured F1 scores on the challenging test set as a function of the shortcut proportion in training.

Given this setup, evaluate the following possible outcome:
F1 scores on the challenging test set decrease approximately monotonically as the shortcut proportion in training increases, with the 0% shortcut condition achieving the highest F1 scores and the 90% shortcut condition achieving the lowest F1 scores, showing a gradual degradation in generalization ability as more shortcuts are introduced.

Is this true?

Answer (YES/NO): YES